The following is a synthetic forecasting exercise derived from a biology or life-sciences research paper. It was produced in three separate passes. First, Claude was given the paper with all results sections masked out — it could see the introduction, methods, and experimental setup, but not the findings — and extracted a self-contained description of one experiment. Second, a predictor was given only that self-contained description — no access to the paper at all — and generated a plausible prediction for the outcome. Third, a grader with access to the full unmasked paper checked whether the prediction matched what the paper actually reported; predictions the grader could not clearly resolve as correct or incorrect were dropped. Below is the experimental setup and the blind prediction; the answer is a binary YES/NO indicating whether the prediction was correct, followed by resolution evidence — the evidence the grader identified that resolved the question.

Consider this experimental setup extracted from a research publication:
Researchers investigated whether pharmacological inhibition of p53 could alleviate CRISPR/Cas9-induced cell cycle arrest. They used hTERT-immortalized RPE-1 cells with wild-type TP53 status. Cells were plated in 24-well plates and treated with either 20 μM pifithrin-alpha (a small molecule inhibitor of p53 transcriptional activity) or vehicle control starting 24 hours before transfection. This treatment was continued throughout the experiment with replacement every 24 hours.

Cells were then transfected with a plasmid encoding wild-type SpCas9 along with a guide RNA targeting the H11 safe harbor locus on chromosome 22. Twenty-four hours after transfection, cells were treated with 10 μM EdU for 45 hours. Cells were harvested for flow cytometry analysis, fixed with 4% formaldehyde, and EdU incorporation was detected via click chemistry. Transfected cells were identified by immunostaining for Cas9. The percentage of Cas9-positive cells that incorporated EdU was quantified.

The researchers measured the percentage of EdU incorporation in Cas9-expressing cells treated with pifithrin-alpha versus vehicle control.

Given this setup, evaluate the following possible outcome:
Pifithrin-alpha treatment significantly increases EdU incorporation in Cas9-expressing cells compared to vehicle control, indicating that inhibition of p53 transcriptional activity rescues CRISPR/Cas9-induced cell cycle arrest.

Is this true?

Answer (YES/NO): NO